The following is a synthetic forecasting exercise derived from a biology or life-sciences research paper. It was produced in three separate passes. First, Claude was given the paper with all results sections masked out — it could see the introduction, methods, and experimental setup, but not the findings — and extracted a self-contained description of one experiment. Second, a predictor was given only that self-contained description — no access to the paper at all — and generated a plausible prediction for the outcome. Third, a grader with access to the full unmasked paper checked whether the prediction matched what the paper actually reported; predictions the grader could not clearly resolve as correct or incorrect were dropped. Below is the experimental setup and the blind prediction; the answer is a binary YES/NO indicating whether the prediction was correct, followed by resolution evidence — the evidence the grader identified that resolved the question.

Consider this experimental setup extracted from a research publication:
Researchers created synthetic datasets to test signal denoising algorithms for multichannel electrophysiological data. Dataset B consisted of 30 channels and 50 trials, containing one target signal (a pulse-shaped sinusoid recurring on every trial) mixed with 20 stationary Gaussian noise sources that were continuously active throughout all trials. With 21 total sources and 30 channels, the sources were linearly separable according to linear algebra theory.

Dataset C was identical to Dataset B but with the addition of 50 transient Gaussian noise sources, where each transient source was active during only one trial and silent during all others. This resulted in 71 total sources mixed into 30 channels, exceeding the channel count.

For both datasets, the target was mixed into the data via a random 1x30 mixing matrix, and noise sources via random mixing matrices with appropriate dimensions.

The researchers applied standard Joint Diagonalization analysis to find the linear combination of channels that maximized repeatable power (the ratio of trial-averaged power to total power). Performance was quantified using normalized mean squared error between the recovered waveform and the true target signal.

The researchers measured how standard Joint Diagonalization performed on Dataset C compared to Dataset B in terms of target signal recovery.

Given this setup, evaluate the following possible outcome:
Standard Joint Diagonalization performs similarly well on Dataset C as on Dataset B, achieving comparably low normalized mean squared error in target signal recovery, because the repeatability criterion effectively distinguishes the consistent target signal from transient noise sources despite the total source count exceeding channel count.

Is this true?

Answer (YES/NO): NO